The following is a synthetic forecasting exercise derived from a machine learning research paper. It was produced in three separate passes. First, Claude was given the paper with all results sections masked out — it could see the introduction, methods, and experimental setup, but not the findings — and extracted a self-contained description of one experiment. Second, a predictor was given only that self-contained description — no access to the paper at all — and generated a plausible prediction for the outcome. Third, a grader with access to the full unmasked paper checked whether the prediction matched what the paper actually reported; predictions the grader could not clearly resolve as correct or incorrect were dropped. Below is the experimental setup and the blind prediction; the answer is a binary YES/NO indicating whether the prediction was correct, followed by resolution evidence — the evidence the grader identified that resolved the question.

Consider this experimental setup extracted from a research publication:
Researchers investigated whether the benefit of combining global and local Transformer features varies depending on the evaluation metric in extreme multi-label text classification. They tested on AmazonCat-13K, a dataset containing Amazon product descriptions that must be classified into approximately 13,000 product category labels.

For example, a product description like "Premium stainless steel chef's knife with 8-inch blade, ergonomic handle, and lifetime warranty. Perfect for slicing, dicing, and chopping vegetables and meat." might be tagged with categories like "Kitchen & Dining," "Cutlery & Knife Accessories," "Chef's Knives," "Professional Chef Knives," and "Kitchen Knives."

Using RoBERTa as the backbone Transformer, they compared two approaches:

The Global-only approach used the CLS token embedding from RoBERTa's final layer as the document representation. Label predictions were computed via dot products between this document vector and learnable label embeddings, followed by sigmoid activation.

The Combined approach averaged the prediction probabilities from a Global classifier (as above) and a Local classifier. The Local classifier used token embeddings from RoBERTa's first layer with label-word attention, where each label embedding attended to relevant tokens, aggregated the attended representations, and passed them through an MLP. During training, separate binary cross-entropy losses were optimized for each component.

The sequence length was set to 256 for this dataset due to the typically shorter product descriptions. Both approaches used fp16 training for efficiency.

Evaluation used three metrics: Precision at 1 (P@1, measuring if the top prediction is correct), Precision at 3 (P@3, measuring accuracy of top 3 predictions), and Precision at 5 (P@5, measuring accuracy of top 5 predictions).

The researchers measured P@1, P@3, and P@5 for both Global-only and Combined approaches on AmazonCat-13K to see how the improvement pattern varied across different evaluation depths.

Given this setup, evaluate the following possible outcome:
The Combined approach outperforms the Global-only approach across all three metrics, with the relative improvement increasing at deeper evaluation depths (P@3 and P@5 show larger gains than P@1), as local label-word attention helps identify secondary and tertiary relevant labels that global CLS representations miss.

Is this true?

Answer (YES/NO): NO